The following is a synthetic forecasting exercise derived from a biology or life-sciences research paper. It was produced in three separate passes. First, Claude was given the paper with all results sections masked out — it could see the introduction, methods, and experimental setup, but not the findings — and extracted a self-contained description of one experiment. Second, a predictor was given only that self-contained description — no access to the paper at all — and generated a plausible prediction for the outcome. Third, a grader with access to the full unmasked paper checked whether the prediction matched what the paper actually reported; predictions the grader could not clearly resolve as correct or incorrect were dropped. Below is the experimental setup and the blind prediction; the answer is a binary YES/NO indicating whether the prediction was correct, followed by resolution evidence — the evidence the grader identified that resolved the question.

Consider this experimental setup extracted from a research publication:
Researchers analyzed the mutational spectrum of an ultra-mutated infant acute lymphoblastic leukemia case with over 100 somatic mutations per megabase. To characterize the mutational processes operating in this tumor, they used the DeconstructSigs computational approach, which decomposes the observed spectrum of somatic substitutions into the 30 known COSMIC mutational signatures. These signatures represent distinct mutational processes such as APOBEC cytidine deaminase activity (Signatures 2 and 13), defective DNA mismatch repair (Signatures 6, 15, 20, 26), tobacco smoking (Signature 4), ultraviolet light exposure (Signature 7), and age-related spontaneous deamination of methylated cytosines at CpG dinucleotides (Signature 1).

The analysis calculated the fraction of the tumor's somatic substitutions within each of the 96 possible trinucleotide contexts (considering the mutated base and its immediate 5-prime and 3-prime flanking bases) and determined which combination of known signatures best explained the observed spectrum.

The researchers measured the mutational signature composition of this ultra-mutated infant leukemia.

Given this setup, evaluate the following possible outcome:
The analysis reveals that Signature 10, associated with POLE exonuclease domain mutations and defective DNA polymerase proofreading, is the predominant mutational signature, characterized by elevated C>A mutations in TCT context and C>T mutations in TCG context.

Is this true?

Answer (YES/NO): NO